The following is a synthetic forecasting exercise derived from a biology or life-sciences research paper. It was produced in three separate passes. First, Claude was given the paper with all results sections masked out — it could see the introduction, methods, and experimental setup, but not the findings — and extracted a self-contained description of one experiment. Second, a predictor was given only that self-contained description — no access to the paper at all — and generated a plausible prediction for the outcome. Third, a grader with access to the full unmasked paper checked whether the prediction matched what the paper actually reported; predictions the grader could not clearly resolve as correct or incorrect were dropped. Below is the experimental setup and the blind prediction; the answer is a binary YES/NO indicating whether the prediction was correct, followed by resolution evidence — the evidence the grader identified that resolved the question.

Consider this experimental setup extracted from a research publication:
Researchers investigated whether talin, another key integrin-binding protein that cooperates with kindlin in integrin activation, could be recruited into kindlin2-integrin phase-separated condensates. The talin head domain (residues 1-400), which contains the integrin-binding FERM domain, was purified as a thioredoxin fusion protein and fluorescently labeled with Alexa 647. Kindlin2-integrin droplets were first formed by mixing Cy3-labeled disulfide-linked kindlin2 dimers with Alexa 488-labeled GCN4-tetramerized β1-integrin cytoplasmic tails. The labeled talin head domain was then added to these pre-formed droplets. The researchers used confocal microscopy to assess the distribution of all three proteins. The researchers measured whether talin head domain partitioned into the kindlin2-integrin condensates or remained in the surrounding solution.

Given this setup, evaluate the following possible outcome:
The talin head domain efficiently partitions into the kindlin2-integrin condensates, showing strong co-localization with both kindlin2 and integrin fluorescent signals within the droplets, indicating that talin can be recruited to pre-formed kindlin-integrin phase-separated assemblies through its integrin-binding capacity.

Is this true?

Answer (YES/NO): YES